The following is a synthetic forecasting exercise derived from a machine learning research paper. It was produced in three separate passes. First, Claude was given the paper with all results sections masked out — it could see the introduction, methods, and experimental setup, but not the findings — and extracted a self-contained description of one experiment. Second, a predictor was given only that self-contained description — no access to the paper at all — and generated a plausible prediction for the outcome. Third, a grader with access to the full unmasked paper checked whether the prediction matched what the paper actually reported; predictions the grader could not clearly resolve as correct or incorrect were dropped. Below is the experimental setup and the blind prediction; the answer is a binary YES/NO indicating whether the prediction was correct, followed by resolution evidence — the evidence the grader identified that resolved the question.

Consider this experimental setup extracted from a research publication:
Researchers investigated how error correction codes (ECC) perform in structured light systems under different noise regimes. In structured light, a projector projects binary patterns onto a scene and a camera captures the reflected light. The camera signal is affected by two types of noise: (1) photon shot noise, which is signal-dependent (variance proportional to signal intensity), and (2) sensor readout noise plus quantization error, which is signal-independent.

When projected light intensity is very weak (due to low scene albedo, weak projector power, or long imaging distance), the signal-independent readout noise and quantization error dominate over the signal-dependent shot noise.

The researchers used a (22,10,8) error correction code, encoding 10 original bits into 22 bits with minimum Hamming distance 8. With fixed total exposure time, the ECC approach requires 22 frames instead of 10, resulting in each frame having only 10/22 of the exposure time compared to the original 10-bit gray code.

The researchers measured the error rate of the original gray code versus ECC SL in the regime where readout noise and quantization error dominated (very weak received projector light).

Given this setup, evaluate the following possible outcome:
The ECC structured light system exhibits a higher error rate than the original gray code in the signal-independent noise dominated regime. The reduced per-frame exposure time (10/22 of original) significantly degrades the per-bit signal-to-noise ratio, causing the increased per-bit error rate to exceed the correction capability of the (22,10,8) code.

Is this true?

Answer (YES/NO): NO